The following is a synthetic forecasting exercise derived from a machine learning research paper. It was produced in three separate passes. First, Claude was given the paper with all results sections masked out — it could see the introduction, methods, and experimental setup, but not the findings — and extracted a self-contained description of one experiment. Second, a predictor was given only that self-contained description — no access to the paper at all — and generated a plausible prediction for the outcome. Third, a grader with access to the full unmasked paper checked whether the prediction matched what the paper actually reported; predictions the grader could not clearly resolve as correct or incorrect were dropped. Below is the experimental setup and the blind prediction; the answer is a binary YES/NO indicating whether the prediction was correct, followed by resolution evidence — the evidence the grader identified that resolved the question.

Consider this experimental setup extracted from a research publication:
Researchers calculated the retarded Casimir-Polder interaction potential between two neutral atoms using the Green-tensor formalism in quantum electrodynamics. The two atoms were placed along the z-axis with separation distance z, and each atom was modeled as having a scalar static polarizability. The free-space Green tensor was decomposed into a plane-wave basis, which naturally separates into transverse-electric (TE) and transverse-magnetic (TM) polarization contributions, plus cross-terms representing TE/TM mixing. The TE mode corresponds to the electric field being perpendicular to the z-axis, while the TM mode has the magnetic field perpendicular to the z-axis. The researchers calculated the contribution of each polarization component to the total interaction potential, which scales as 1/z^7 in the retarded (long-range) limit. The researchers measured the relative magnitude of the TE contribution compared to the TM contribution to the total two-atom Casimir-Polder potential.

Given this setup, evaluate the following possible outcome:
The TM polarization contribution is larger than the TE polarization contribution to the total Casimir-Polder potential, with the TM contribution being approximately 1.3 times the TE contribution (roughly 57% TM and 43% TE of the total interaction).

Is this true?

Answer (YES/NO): NO